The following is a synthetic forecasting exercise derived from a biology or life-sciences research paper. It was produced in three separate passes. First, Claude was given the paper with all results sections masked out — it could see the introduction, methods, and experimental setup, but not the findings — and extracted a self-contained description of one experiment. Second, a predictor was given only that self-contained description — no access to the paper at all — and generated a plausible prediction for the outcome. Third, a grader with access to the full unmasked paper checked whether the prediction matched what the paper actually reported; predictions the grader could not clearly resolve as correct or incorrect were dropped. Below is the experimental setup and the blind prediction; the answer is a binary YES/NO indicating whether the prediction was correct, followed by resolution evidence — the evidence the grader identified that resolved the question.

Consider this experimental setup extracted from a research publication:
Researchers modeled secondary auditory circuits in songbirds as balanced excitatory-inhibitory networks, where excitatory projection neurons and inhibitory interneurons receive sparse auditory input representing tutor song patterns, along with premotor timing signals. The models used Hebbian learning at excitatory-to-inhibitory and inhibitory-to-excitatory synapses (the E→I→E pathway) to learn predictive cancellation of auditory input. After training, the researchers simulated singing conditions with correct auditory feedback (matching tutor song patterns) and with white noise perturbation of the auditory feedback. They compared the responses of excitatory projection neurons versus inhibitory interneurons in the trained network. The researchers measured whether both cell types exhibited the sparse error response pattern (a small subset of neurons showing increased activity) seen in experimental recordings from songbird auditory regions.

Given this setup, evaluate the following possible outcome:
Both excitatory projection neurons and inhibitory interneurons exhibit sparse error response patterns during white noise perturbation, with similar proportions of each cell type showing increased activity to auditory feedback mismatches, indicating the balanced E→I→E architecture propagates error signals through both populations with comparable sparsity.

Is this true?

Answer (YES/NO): NO